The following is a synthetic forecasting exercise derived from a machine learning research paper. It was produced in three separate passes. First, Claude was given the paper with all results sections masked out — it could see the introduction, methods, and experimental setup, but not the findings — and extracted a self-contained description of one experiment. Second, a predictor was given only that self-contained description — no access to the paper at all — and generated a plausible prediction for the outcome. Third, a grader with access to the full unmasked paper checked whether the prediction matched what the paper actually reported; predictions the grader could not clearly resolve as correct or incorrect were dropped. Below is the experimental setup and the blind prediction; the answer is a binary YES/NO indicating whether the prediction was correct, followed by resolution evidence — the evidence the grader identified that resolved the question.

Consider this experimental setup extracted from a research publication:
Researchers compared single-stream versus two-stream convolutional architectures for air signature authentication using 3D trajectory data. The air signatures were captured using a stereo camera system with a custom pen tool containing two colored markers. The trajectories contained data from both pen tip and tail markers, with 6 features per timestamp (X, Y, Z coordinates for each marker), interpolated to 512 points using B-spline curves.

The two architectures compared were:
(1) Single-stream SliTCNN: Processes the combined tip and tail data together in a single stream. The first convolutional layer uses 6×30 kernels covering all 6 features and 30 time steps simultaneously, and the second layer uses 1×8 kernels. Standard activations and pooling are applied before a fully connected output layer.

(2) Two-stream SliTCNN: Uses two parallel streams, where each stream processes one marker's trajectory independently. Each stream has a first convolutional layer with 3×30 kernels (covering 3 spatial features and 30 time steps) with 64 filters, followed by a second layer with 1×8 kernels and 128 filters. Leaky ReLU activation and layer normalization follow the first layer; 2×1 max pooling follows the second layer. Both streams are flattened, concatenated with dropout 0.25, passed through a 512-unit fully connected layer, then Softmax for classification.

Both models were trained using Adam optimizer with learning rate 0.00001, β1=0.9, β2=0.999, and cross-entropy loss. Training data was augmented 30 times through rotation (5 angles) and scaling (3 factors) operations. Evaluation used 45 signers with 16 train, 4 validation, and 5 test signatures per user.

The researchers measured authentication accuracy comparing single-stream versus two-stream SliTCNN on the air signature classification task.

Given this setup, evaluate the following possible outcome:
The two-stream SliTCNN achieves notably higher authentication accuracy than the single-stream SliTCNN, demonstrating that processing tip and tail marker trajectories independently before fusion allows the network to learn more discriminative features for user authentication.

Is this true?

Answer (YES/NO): YES